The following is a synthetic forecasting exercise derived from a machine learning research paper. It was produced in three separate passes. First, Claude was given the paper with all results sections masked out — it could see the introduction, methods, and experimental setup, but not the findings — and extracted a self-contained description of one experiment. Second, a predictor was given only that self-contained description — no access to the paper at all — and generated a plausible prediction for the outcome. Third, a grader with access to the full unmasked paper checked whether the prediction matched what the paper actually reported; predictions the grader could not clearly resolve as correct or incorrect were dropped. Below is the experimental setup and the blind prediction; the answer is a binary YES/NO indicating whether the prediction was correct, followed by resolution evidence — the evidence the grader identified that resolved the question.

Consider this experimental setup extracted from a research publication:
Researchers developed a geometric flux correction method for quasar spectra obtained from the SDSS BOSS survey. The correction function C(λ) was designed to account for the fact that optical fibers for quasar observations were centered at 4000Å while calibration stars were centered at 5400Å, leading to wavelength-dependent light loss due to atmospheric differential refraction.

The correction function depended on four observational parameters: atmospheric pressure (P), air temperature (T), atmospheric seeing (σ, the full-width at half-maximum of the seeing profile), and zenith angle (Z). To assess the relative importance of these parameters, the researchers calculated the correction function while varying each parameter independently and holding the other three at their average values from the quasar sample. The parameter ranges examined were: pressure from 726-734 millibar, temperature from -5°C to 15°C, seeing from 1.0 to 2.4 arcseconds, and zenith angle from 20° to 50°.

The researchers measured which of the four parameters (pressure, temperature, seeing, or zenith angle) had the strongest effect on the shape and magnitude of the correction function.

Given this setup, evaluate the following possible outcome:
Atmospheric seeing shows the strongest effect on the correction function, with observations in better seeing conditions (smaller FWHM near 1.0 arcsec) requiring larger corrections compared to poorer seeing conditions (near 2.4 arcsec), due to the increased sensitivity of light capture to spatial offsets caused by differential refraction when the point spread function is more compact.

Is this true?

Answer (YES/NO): NO